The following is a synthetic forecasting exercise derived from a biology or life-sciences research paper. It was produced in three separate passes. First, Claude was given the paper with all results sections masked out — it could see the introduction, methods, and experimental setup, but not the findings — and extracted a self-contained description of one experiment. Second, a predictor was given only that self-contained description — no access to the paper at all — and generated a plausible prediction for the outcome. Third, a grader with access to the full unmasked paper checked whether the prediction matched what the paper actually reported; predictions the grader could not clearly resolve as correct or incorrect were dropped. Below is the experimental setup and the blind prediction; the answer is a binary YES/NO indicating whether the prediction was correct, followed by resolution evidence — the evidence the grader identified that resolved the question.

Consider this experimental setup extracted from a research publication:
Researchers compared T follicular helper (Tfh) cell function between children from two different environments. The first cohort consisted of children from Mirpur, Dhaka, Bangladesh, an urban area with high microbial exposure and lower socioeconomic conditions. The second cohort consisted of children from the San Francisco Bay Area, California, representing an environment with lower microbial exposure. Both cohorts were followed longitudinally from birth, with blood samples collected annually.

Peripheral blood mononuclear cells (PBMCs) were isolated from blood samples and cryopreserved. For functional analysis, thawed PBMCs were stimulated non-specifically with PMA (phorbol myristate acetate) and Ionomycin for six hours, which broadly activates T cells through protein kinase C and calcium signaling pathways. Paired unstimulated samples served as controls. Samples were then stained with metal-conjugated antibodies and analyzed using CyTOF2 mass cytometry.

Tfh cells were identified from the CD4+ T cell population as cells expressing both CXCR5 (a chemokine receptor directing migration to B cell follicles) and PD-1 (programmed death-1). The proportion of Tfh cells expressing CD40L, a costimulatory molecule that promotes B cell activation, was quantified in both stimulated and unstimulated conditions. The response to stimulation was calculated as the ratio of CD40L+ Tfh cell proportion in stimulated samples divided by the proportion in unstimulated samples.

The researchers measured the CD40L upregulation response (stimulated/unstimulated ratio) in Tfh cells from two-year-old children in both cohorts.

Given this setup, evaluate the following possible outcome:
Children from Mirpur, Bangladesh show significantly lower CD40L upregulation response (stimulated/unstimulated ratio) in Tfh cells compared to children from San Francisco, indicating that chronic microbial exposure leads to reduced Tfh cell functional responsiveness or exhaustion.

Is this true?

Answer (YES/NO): YES